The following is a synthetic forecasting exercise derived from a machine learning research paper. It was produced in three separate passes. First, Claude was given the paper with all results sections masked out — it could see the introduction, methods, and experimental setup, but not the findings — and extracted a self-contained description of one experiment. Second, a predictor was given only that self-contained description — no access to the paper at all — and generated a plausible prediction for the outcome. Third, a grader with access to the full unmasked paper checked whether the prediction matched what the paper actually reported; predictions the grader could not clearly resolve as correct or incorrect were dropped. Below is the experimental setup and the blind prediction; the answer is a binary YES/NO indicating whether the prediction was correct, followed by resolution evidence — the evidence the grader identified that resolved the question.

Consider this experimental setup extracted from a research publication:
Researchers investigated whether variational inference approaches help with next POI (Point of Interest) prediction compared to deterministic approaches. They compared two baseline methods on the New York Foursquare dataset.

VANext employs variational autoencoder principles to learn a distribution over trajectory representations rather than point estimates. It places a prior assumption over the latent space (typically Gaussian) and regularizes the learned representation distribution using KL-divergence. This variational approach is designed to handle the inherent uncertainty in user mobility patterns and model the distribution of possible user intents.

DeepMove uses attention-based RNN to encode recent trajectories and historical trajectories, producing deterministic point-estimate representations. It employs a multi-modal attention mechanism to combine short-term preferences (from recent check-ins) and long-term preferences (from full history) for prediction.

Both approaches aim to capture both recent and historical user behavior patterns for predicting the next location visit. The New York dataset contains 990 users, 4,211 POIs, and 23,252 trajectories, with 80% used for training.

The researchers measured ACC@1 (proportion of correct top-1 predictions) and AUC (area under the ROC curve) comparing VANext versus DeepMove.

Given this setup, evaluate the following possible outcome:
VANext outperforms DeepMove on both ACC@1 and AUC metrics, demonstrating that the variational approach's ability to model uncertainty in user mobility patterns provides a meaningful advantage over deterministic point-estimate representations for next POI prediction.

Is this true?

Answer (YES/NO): YES